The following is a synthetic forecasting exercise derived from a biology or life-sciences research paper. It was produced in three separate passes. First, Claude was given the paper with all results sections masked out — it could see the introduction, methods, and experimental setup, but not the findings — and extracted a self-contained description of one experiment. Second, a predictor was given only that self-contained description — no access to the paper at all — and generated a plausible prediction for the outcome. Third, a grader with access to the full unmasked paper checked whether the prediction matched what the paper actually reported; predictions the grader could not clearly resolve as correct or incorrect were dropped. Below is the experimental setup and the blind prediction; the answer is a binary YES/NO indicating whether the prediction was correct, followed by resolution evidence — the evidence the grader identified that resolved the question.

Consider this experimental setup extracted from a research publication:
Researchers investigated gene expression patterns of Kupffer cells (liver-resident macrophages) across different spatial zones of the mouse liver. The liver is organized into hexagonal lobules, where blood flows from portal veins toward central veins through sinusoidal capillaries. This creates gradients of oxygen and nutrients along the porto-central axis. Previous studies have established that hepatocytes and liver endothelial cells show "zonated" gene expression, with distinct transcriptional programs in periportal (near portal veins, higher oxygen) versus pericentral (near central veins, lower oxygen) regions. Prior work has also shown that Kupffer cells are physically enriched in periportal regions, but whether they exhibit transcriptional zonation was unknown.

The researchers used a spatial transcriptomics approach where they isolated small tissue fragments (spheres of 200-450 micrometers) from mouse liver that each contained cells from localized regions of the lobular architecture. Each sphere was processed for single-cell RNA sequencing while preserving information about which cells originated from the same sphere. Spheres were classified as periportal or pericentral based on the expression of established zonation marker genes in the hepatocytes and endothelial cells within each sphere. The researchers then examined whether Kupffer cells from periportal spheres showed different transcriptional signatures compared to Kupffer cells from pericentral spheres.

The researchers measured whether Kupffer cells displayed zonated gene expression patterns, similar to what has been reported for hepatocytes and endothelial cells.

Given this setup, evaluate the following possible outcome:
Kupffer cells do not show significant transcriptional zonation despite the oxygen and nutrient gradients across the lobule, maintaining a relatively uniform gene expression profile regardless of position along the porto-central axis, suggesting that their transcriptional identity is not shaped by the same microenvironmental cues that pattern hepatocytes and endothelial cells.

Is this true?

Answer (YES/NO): NO